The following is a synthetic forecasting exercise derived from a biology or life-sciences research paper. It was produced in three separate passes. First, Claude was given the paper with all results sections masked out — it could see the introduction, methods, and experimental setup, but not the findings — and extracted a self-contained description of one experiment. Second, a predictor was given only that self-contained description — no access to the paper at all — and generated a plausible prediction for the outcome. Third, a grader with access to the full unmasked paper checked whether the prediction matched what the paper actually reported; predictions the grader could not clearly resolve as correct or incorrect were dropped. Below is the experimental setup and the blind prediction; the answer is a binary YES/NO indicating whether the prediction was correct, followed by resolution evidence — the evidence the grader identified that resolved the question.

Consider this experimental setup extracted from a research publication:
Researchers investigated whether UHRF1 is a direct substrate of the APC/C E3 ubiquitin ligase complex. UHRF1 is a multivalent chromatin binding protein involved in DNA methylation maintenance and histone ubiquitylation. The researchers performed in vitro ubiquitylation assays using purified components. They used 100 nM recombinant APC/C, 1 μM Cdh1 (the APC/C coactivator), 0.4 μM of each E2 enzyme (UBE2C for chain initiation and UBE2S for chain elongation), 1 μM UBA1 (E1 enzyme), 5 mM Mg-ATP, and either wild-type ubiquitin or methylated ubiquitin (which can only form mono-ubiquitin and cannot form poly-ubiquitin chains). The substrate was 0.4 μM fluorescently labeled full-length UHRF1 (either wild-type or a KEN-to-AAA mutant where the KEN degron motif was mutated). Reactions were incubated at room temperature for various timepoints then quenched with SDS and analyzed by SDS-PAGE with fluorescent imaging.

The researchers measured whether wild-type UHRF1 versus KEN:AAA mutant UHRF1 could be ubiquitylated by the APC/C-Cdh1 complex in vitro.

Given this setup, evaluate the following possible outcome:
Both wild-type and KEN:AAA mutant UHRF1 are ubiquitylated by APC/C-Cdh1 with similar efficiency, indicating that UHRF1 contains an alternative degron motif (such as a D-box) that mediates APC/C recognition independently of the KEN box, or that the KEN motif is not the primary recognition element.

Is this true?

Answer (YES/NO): NO